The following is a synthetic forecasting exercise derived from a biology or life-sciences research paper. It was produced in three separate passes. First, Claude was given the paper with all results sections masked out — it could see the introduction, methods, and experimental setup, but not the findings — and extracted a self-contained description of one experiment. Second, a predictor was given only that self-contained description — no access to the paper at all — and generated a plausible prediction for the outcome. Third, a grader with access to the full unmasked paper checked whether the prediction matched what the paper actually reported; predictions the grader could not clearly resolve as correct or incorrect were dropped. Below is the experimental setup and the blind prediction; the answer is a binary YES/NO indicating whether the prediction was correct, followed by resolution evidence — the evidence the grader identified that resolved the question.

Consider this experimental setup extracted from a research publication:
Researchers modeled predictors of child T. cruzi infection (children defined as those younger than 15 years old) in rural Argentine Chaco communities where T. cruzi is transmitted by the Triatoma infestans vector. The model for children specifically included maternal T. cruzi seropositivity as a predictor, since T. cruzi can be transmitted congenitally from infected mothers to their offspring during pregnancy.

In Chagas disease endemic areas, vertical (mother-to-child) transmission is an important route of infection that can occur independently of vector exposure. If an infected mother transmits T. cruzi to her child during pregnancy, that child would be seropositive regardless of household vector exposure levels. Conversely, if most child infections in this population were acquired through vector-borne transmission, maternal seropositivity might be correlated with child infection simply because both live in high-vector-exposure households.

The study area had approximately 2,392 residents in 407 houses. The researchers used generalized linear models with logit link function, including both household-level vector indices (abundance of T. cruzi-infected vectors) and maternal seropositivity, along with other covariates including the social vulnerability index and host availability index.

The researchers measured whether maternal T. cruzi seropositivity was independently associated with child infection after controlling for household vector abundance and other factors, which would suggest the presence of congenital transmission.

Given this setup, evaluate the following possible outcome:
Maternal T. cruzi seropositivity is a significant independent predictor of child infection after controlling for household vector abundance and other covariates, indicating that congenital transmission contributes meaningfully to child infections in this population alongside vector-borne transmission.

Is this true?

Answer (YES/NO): YES